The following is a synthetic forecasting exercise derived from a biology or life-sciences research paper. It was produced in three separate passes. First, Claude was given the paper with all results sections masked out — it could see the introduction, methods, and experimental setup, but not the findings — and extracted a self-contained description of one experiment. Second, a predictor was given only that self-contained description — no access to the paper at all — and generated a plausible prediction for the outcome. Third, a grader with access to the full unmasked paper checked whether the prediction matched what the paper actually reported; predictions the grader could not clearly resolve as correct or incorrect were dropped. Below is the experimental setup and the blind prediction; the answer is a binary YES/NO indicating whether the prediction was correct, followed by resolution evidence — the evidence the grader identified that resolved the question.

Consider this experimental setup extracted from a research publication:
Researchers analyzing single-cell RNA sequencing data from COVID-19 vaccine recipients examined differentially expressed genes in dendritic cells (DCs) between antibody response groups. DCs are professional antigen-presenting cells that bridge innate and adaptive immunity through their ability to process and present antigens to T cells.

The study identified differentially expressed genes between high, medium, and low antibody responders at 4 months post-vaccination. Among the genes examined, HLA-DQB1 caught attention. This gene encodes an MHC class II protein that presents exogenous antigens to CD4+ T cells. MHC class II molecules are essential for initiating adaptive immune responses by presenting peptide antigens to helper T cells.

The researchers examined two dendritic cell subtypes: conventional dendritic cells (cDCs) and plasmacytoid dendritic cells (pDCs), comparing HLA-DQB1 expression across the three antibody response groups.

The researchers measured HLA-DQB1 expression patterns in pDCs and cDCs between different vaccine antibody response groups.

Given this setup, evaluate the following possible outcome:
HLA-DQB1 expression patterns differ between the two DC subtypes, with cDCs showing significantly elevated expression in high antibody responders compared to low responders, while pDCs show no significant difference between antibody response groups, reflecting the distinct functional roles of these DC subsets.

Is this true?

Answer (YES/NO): NO